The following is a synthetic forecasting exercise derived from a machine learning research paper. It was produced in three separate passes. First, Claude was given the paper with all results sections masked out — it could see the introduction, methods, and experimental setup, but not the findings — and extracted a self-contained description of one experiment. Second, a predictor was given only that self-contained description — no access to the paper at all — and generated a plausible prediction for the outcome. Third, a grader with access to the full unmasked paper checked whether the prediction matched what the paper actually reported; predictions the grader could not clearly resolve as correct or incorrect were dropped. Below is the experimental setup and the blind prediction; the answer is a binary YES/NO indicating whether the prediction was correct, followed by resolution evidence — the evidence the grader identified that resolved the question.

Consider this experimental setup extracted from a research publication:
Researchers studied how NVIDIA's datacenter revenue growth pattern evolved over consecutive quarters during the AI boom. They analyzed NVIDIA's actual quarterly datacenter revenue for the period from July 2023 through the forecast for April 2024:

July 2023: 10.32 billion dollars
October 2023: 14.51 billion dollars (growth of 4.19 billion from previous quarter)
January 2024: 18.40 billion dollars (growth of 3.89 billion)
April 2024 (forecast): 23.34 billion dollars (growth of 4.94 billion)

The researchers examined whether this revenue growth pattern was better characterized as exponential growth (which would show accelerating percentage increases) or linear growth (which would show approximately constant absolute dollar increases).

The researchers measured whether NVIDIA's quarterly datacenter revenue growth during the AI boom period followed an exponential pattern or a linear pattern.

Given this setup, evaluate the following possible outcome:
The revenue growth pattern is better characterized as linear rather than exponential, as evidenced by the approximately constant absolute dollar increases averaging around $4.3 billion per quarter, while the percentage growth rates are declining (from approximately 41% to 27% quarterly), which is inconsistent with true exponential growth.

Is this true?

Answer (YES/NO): YES